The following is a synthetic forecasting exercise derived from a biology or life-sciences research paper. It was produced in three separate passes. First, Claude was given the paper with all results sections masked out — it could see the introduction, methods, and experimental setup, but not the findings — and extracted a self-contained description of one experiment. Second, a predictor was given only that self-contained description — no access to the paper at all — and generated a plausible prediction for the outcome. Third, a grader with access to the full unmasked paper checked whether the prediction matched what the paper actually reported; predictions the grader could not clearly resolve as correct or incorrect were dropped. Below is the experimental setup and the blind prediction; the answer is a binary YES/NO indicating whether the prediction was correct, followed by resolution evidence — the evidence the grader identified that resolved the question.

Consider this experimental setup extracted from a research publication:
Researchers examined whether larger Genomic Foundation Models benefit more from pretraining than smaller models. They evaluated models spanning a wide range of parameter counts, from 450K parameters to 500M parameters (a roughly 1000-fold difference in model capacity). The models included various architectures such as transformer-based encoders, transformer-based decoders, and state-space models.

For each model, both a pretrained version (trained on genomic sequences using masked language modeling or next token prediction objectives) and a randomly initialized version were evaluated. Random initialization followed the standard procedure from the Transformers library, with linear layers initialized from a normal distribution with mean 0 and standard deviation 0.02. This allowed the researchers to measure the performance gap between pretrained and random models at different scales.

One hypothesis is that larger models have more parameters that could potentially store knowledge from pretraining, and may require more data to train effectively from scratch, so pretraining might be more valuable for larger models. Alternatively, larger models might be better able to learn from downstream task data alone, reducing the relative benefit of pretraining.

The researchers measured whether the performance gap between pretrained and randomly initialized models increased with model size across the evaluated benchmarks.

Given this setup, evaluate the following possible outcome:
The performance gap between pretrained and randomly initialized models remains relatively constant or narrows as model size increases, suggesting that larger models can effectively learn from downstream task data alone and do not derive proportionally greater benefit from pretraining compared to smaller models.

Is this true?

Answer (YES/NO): YES